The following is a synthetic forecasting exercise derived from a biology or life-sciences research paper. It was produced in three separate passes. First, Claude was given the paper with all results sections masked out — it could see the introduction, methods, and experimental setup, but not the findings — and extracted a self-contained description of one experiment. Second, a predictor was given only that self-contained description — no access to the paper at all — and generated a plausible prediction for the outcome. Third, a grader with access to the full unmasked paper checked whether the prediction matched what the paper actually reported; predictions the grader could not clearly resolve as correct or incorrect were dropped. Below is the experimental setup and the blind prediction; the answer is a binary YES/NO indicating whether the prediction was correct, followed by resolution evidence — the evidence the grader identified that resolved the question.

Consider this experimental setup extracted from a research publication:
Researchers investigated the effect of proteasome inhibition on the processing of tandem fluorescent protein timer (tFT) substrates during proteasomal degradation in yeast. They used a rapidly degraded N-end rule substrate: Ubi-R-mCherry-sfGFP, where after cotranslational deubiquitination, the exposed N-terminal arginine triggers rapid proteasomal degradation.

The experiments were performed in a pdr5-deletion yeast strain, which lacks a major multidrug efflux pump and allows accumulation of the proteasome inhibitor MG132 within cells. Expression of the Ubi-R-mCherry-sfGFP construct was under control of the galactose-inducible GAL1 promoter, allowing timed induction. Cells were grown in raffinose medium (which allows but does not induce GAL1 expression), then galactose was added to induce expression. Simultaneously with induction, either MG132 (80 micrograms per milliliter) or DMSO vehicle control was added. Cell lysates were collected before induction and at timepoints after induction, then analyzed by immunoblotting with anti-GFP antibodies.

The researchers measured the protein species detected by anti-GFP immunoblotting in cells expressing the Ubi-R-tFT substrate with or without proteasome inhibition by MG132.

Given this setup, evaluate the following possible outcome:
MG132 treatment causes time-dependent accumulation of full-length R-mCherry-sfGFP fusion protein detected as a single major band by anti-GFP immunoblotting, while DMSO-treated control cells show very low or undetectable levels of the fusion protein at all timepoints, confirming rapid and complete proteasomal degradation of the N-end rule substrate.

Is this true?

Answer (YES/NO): NO